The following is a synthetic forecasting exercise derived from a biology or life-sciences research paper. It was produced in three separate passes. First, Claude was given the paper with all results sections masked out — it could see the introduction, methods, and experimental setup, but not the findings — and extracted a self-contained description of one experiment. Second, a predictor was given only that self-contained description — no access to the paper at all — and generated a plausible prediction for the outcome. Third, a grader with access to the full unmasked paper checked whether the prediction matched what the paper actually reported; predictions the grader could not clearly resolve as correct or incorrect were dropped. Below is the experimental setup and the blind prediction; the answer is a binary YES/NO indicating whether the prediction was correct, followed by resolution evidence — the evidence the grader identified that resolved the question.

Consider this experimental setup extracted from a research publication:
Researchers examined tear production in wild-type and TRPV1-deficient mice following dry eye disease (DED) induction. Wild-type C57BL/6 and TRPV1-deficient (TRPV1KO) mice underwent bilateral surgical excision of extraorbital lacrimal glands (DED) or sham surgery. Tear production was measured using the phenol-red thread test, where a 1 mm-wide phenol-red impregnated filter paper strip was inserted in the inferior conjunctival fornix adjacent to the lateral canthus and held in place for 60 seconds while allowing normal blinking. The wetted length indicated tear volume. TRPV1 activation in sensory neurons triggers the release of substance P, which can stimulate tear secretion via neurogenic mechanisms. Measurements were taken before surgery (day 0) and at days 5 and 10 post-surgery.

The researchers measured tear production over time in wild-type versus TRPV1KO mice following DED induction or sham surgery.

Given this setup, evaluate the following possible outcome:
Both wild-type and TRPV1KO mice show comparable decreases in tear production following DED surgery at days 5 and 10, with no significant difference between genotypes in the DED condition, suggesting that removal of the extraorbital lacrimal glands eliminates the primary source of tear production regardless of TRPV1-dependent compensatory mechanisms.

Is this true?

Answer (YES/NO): YES